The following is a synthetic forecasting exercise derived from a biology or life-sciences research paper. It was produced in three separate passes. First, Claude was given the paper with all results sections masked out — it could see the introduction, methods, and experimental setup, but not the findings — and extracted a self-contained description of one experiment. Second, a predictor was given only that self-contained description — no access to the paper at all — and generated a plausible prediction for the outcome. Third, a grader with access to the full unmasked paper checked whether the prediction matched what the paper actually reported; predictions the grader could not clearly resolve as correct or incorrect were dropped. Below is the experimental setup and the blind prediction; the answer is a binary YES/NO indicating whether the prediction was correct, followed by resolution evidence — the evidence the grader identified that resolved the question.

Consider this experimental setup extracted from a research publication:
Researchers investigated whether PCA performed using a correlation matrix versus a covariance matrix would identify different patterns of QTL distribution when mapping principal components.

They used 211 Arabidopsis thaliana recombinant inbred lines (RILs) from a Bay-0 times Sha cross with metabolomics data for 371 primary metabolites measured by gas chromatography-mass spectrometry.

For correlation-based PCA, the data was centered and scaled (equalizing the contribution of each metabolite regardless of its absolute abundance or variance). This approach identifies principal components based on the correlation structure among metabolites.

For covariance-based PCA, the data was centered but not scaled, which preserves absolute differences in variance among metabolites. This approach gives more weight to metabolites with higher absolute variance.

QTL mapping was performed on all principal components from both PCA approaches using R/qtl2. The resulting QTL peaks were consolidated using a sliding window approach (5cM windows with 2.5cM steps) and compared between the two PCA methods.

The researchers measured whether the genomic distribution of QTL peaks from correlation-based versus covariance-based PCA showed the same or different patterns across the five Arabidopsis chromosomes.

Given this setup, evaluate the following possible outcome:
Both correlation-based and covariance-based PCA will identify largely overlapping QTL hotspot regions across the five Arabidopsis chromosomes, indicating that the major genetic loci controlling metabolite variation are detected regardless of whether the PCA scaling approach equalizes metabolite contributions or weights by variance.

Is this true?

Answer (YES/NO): NO